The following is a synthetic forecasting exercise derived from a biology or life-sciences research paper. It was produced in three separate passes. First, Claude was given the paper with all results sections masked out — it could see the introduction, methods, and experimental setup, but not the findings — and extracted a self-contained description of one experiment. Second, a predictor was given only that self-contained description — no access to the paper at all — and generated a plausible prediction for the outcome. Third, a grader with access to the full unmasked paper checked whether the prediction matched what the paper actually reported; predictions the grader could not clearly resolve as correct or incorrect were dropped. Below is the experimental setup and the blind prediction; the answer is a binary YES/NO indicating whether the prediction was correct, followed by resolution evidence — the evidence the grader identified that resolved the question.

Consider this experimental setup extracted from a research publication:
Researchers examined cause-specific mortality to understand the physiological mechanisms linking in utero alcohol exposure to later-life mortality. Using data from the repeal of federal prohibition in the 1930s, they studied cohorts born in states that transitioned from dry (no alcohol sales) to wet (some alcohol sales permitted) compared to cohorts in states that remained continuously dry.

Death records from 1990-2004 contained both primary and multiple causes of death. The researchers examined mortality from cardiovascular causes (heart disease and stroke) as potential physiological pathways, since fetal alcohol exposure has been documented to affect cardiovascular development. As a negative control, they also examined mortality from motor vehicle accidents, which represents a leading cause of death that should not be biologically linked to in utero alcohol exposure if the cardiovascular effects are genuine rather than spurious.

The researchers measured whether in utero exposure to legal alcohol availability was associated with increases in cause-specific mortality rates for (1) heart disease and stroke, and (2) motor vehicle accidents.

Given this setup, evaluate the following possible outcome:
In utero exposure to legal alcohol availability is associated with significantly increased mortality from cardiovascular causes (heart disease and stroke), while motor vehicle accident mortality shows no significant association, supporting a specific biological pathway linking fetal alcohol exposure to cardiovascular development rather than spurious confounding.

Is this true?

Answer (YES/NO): YES